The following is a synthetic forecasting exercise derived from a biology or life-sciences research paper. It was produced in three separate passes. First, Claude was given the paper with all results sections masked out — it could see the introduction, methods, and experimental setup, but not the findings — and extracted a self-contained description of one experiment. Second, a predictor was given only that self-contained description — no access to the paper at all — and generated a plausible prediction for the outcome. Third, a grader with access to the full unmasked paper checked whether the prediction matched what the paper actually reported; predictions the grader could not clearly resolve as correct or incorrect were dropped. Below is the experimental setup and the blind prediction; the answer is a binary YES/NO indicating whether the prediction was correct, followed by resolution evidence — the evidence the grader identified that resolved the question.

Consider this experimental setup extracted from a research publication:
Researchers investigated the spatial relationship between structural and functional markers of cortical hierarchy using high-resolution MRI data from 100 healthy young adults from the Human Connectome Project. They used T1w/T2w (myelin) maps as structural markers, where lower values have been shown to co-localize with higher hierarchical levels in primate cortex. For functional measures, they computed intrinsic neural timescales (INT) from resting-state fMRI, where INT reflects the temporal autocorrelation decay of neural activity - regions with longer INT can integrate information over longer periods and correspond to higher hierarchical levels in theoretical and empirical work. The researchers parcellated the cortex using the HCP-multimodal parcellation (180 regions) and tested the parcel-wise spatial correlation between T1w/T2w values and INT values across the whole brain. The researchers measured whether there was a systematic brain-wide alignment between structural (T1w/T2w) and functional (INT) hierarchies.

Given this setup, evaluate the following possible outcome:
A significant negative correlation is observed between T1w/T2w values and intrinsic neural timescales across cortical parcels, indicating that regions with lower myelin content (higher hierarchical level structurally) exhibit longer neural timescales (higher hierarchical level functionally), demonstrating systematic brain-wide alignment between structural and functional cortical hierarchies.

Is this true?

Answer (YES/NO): NO